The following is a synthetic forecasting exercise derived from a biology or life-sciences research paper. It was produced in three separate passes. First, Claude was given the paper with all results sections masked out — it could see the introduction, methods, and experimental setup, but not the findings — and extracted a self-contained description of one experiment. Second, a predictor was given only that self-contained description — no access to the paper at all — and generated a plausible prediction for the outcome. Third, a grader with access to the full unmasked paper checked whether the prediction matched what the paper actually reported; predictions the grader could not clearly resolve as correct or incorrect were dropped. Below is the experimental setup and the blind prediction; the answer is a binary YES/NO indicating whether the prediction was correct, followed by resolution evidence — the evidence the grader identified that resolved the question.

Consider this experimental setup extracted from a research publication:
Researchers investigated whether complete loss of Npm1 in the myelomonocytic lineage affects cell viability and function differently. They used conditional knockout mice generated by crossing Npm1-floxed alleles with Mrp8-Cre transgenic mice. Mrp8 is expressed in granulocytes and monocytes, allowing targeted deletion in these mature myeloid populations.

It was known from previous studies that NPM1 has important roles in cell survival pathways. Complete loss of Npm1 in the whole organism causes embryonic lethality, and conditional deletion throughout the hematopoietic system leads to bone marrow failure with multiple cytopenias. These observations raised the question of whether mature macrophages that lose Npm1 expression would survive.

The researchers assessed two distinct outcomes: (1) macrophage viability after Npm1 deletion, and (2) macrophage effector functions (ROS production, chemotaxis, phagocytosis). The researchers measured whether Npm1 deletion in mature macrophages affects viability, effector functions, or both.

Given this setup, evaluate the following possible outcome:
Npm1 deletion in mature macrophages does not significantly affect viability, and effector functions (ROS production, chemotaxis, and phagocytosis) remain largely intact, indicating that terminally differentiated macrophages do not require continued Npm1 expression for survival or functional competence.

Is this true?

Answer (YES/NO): NO